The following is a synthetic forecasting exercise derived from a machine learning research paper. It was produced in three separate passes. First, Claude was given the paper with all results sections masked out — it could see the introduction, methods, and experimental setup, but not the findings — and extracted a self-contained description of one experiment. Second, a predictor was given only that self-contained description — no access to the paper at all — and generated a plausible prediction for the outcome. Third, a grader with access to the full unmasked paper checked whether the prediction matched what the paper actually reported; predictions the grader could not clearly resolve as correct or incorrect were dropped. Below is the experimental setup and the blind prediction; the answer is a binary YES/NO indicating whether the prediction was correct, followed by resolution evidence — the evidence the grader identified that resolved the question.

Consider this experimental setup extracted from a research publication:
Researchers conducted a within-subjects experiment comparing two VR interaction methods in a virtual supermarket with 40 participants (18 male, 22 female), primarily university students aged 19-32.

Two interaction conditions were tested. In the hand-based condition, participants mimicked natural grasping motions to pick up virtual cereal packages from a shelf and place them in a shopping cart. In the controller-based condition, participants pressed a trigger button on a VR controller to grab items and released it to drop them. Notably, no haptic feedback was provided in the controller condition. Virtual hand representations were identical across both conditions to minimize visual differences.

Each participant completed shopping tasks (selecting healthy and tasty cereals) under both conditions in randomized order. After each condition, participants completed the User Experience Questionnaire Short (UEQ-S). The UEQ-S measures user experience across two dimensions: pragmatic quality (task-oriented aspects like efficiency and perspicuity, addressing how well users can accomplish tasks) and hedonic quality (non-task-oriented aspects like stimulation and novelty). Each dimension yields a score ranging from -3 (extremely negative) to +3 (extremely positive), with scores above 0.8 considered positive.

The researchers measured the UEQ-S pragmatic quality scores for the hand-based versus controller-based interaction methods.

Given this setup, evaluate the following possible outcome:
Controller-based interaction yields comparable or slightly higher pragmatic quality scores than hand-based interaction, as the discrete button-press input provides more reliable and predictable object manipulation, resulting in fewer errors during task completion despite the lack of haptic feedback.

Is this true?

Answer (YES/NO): YES